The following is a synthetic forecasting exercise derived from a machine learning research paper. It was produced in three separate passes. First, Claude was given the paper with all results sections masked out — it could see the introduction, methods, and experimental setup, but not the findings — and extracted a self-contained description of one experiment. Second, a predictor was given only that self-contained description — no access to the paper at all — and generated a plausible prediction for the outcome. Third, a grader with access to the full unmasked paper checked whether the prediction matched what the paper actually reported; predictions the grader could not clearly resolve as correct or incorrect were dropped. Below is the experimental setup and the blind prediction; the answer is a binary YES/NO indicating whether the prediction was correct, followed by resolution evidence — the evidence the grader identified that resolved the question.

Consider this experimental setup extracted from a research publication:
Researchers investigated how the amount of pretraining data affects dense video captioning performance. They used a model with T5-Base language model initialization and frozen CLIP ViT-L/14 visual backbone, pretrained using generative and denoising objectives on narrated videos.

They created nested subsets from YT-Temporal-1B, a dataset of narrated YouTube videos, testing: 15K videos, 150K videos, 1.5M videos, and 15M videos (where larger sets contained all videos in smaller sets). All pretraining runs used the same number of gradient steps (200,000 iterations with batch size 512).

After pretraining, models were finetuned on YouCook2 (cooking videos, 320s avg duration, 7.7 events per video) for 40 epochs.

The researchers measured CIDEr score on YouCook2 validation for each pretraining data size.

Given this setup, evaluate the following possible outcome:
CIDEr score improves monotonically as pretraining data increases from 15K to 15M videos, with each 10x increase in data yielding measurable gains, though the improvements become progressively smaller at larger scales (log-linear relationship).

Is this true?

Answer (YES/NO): NO